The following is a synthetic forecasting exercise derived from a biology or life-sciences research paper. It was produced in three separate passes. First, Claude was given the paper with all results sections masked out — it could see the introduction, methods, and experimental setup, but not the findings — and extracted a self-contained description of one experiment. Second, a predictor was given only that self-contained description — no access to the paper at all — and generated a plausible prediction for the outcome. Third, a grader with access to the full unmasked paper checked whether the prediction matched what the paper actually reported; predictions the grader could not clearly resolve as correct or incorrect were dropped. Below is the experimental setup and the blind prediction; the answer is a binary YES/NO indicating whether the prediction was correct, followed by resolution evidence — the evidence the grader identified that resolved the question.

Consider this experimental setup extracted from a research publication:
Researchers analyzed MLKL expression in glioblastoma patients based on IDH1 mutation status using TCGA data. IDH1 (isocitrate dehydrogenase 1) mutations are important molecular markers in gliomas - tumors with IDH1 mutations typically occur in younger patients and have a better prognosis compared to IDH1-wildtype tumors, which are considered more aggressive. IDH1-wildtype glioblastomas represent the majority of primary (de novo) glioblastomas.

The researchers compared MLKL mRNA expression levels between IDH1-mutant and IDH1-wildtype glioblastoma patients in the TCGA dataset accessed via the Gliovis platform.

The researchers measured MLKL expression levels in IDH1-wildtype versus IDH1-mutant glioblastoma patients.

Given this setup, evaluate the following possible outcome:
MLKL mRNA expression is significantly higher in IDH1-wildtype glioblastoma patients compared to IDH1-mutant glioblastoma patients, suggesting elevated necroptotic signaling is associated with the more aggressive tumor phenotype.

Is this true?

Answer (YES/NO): YES